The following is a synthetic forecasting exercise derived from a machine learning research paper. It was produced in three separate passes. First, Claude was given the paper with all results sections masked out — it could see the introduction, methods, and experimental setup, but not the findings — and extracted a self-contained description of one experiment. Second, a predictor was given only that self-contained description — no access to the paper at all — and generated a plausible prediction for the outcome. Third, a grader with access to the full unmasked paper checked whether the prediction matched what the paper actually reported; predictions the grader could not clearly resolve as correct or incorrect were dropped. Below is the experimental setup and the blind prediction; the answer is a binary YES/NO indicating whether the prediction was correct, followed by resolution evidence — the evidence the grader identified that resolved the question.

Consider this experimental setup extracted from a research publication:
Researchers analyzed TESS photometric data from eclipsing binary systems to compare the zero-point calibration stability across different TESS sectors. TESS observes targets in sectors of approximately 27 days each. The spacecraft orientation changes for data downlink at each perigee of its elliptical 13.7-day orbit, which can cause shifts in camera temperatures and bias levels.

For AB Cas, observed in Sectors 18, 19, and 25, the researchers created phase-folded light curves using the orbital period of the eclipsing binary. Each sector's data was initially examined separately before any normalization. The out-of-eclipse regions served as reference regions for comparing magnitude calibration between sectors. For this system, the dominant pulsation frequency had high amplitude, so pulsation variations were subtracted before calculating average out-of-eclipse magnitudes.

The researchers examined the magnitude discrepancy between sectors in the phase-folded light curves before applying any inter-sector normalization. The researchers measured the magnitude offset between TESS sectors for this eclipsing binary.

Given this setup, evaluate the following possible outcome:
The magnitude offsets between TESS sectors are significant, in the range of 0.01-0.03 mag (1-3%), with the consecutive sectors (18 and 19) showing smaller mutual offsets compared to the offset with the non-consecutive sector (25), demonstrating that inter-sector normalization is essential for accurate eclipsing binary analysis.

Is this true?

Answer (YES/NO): NO